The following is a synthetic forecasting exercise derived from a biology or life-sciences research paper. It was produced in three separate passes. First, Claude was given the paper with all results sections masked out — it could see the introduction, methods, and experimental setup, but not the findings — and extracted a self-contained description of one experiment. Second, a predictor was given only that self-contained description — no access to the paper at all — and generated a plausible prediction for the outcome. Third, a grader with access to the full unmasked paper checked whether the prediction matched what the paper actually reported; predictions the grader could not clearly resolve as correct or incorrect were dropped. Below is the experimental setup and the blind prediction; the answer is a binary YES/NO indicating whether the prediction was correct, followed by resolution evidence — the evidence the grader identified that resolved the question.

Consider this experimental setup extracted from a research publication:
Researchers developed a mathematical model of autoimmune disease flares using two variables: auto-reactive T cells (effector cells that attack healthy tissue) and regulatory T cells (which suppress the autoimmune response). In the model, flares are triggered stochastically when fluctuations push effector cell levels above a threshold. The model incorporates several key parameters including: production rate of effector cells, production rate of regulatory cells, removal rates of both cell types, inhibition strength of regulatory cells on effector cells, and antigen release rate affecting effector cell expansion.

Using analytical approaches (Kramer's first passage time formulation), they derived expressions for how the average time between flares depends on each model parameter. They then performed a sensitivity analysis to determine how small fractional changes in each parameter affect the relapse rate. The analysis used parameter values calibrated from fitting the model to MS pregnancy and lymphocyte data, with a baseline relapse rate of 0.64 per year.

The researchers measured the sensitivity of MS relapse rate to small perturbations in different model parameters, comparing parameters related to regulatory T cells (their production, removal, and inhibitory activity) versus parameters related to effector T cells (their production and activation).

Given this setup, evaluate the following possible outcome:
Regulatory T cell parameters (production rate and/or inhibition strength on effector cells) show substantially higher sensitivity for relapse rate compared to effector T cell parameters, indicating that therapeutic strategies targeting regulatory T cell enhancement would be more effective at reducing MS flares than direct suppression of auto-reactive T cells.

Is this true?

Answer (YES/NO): NO